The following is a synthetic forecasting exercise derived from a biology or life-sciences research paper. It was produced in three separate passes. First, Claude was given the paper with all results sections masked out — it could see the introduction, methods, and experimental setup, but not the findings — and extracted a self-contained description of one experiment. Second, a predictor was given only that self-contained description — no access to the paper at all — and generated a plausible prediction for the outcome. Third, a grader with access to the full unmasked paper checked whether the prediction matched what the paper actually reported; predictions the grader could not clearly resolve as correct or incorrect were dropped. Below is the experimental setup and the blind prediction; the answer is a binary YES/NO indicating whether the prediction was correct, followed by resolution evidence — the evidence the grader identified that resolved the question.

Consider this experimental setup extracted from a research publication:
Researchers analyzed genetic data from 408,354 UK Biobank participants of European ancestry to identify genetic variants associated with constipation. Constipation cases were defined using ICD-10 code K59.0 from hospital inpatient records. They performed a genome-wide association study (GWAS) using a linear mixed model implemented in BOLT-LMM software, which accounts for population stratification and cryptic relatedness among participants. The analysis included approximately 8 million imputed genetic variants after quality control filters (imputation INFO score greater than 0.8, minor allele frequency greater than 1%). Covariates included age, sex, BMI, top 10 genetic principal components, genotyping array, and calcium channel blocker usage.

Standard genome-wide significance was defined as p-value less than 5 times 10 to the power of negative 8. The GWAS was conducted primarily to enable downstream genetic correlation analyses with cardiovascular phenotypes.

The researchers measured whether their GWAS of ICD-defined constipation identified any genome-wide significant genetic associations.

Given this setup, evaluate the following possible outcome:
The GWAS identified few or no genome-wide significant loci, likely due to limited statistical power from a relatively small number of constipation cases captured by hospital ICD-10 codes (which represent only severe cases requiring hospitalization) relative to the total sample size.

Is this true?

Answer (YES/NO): YES